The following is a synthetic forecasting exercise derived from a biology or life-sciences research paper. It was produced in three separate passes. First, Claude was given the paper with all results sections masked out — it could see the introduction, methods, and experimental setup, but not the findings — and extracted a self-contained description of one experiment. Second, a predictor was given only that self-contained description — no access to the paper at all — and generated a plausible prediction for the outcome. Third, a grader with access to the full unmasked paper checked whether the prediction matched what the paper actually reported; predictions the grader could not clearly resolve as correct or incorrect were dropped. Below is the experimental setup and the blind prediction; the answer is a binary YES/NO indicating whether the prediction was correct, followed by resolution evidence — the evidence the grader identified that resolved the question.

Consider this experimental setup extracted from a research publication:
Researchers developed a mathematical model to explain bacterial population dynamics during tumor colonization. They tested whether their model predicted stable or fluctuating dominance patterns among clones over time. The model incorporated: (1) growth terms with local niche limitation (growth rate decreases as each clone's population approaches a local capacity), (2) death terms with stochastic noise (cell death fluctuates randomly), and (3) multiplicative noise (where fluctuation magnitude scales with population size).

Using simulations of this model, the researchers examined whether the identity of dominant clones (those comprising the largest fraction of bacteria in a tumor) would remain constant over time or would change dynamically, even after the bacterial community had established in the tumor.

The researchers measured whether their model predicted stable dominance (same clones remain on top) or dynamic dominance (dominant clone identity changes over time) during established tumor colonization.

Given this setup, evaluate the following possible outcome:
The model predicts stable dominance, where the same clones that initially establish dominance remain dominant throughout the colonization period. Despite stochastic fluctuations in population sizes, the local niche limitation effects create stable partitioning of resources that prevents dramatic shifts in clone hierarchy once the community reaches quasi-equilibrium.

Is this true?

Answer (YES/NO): NO